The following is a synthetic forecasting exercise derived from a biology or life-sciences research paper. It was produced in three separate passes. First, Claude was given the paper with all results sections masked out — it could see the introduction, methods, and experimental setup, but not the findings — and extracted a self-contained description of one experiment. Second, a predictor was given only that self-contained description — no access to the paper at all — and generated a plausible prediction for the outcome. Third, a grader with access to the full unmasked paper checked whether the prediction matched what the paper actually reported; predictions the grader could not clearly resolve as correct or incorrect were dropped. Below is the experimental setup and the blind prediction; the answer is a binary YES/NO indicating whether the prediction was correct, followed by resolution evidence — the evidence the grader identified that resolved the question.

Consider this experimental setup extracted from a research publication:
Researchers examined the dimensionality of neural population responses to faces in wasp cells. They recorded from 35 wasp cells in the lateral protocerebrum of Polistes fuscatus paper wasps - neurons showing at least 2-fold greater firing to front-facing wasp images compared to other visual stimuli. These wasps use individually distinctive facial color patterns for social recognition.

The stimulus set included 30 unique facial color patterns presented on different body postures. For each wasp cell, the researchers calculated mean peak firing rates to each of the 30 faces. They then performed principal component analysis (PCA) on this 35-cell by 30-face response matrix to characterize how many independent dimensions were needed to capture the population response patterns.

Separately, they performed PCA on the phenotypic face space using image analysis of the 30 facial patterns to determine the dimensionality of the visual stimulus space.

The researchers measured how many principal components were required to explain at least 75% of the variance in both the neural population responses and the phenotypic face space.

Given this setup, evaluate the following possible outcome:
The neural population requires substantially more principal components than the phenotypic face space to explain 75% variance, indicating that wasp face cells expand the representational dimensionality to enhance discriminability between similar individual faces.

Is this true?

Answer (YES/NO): NO